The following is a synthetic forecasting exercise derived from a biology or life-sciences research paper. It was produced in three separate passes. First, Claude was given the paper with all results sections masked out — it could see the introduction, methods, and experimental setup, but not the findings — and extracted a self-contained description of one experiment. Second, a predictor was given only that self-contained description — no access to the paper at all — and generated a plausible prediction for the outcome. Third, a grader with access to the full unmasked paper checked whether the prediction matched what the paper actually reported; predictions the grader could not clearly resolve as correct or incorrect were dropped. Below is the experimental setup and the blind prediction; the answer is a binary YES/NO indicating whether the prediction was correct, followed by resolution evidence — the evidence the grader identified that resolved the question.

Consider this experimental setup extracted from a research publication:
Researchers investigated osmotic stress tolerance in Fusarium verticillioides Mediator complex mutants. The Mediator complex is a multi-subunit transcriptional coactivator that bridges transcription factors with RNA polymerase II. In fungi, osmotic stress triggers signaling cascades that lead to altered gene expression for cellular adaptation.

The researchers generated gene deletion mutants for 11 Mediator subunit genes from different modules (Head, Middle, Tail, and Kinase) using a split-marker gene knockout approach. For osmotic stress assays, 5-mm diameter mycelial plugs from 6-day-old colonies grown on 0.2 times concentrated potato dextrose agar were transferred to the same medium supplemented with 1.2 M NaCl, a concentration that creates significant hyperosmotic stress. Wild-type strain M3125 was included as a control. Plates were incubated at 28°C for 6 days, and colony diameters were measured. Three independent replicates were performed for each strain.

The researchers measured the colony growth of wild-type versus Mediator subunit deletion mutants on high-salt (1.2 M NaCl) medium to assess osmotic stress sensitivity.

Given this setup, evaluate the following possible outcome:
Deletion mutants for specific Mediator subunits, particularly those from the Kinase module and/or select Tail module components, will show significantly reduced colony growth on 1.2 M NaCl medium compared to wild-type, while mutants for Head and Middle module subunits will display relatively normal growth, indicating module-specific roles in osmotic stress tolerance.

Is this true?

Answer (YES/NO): NO